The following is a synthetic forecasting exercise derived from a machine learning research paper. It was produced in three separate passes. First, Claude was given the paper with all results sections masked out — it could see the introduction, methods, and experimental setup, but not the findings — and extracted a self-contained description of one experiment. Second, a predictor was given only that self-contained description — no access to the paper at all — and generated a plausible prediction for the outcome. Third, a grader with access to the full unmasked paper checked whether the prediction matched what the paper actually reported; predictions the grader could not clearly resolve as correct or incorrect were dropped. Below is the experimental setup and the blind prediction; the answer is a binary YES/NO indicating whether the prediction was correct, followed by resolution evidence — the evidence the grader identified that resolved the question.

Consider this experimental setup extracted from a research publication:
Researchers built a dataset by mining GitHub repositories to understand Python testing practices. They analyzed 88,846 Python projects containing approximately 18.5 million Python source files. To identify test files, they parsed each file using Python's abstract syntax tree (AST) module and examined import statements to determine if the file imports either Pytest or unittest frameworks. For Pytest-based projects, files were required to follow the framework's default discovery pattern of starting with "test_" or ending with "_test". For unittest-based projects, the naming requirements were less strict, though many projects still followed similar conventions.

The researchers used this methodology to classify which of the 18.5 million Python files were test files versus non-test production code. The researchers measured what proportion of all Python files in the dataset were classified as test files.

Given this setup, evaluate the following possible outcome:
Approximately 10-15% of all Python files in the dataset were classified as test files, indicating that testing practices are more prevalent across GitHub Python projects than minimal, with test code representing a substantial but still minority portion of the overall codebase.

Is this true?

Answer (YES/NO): NO